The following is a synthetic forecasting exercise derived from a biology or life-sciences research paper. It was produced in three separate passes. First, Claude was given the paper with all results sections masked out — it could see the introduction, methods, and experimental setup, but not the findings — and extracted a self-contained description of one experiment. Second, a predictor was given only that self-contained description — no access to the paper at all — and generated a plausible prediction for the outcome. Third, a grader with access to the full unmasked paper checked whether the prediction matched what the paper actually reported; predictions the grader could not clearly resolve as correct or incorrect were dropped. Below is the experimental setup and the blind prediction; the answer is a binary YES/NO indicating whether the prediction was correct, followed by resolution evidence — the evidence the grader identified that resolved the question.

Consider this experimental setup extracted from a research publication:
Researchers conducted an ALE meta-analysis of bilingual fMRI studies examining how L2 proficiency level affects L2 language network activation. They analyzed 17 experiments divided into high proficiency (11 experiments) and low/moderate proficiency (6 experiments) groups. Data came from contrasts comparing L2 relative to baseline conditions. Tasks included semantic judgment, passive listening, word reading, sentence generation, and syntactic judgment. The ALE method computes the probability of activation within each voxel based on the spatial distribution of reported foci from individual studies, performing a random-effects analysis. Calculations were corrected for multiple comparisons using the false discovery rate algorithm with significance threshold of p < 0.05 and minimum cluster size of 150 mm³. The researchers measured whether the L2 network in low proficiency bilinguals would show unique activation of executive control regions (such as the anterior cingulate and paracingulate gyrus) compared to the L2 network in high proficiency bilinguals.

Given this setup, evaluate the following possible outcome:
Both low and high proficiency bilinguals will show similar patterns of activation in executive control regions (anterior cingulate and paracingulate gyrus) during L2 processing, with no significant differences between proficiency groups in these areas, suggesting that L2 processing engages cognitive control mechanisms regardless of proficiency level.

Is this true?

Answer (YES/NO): NO